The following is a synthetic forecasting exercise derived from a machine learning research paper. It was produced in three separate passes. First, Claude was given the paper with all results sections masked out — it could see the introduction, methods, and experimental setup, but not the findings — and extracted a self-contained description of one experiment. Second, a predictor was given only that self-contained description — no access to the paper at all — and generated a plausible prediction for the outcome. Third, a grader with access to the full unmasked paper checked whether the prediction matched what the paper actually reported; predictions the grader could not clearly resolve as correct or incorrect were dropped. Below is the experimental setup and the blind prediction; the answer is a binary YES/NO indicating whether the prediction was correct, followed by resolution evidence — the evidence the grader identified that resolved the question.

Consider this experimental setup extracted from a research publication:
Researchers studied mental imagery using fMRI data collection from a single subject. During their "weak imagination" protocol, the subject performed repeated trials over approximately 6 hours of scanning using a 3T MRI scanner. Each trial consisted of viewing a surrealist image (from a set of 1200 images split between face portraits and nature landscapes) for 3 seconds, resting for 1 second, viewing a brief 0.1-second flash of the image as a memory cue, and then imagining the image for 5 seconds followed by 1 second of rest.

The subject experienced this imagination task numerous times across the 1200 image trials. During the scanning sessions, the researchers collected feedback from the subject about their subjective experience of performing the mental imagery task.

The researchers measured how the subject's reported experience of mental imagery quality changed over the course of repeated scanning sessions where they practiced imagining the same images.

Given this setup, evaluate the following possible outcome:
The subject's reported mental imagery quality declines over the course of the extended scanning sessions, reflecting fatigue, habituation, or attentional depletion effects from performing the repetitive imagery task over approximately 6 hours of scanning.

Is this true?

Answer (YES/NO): NO